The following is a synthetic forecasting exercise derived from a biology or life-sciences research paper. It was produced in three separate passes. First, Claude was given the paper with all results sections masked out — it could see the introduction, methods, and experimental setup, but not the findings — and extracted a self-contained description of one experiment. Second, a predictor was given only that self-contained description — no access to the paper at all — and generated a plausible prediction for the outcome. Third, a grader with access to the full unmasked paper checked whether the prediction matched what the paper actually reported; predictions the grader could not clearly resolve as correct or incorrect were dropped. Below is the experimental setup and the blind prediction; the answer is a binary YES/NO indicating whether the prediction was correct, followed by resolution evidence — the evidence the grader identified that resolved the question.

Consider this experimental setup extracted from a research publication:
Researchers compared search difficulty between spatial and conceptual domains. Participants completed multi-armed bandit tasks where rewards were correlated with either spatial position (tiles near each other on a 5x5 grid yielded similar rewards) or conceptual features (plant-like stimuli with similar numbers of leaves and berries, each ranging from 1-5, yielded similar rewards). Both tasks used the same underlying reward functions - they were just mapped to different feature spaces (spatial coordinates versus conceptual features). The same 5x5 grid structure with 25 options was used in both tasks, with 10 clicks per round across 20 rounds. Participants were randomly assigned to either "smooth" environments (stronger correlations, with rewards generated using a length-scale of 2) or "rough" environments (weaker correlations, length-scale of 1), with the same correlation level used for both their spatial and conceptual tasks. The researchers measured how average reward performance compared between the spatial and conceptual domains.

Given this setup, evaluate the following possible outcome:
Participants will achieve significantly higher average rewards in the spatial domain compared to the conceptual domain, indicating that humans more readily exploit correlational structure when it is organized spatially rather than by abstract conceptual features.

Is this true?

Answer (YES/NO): YES